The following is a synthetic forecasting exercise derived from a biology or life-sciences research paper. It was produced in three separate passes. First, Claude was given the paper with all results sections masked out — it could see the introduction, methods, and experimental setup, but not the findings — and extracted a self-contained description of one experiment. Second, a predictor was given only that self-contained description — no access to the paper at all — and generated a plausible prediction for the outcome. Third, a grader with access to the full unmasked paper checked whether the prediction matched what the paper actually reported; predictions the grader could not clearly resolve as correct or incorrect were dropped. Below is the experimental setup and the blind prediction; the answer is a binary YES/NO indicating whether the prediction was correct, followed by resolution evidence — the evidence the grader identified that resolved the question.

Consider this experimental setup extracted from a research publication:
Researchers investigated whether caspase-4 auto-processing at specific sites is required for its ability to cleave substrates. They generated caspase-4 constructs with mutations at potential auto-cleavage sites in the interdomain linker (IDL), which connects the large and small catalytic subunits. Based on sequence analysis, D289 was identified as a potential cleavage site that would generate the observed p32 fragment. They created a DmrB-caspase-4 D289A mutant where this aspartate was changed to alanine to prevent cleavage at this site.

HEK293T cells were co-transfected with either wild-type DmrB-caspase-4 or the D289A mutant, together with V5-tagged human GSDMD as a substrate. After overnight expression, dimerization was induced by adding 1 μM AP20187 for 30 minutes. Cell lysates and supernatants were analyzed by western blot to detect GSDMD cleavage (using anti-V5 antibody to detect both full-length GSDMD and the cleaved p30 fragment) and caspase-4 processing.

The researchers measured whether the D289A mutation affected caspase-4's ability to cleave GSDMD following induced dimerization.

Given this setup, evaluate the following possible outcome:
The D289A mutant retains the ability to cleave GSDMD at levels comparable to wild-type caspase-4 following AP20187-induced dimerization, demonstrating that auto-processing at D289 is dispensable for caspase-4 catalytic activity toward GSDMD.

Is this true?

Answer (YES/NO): NO